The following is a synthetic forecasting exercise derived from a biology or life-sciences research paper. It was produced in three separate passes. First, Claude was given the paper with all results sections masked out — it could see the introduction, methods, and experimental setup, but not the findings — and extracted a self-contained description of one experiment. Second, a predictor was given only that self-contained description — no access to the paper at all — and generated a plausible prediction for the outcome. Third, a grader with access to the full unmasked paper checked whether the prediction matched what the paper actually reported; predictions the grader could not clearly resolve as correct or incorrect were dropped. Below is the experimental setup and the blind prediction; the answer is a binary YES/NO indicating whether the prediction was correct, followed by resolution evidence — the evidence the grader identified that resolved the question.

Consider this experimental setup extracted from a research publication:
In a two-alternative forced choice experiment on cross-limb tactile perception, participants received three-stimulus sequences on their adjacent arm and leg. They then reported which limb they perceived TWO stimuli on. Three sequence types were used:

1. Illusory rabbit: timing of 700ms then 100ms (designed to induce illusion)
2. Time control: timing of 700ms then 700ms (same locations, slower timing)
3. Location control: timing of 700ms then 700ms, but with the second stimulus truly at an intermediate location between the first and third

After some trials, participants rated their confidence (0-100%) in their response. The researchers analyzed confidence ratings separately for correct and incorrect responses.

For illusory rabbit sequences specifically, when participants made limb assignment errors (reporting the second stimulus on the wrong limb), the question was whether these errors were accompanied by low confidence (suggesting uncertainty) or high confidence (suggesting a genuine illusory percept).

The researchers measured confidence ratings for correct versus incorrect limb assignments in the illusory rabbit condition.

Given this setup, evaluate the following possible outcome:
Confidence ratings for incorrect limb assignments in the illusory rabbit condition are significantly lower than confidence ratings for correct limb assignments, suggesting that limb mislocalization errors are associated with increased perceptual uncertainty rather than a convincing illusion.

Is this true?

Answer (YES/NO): NO